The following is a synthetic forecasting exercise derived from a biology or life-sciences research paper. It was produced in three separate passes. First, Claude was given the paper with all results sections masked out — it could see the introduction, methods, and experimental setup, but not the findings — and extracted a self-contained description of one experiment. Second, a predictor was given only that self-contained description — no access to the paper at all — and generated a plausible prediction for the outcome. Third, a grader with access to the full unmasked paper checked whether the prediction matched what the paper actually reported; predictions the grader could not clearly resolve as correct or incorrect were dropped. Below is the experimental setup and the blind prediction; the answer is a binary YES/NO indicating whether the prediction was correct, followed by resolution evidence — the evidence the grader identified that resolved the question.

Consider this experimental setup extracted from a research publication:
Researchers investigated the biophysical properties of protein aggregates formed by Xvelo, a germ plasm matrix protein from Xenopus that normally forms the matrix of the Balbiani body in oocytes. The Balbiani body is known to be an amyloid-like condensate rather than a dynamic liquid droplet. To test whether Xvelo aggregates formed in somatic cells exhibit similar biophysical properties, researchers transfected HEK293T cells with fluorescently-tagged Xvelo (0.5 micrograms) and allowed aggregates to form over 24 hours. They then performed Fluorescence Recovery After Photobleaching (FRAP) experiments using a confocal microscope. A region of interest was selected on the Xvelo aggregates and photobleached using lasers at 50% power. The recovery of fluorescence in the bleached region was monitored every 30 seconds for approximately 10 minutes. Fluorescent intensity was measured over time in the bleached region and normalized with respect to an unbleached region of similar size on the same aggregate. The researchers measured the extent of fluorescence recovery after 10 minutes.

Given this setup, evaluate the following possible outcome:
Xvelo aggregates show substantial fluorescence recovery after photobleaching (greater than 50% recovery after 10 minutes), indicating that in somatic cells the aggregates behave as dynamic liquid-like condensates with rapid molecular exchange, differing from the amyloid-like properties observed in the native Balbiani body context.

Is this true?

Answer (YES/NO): NO